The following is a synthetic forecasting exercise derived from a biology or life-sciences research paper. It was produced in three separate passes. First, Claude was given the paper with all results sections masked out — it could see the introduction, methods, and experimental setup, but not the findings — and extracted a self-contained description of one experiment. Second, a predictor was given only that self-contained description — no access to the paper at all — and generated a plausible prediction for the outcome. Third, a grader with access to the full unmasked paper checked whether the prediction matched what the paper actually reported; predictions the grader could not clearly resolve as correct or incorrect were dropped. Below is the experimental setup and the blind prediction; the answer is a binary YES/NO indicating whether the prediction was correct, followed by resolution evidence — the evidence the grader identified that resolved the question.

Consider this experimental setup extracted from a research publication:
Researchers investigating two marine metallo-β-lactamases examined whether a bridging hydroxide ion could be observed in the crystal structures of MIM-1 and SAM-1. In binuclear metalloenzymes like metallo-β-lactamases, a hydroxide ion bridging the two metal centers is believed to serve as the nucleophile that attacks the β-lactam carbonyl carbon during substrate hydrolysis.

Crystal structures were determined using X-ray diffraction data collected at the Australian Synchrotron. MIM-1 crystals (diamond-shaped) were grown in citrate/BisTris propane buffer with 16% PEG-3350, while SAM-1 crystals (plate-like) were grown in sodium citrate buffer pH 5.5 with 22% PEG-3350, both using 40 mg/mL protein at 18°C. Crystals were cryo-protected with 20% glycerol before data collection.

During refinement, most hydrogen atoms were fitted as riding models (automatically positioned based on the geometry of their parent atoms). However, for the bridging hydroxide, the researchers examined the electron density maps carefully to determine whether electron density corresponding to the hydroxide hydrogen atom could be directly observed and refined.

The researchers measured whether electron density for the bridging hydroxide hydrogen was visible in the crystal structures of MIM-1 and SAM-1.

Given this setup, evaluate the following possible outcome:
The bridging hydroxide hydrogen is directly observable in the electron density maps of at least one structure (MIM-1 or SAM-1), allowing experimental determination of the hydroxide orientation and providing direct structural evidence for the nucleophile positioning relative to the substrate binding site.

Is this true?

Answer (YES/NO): YES